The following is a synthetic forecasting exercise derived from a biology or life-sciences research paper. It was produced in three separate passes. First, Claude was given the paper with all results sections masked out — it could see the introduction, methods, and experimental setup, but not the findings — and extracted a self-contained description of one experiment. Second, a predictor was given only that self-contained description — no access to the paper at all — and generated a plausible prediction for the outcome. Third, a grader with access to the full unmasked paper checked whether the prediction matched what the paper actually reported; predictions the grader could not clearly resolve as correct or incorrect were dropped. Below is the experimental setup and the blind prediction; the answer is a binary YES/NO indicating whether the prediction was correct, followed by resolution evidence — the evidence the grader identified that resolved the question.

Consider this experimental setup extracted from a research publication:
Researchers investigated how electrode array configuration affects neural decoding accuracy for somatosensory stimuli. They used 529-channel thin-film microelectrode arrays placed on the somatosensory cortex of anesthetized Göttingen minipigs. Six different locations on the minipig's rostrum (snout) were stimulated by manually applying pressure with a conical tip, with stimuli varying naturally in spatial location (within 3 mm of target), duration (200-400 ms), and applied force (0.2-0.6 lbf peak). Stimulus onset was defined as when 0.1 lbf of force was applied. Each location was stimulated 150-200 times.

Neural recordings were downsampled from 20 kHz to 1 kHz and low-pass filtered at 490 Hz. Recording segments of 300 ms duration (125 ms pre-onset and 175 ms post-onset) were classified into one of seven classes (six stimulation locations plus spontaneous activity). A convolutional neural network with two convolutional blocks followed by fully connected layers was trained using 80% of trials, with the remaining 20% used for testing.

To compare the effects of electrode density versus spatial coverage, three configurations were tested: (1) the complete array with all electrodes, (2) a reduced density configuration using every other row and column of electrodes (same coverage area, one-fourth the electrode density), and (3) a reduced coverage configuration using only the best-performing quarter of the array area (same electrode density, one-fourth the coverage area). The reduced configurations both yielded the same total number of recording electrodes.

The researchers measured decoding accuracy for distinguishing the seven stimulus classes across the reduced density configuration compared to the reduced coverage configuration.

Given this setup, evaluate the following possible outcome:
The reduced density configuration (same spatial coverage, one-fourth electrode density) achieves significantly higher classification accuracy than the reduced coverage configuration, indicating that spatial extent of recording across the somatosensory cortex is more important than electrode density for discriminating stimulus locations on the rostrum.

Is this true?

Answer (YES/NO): NO